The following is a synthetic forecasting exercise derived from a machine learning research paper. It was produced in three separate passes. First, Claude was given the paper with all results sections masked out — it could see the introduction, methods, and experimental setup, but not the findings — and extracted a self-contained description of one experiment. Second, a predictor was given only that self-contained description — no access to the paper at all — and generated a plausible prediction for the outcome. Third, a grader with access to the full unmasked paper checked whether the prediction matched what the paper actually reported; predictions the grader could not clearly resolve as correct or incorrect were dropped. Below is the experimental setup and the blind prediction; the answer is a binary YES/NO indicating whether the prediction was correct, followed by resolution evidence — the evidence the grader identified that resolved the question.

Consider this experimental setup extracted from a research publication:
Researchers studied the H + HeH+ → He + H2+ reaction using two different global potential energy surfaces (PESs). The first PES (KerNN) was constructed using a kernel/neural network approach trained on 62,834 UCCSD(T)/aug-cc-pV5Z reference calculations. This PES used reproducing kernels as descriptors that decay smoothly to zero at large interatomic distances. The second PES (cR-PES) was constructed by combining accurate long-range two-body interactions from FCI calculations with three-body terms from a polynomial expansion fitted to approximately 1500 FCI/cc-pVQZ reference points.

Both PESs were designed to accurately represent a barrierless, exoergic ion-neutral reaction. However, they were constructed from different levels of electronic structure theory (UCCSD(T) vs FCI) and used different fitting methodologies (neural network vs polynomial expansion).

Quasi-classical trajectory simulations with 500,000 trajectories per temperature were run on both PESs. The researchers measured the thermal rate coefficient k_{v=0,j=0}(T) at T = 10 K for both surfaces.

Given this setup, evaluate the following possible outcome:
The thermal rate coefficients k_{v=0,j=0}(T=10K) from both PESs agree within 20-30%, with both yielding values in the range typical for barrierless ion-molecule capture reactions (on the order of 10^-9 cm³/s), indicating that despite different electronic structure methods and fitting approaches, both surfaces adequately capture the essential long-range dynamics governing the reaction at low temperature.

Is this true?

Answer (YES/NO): YES